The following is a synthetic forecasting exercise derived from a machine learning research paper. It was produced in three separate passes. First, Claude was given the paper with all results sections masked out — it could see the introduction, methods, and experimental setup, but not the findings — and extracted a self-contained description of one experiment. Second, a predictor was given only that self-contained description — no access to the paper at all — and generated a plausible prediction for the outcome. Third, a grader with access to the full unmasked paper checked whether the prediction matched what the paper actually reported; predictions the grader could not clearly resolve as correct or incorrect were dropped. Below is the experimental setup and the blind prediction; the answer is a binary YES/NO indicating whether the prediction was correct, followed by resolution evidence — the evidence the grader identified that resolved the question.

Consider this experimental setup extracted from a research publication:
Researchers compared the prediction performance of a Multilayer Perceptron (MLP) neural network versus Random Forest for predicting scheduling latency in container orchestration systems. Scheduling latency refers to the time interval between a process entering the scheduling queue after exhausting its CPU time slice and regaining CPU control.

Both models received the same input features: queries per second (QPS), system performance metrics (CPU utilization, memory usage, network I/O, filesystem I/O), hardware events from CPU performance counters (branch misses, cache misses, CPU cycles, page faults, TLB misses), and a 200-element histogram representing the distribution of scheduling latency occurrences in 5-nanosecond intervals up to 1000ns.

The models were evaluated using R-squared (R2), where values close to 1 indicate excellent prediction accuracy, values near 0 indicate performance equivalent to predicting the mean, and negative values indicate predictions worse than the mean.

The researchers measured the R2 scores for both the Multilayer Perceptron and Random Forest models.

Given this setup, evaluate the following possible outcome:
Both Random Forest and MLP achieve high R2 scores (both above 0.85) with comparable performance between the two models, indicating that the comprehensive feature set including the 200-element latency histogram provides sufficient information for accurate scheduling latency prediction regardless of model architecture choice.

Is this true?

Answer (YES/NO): NO